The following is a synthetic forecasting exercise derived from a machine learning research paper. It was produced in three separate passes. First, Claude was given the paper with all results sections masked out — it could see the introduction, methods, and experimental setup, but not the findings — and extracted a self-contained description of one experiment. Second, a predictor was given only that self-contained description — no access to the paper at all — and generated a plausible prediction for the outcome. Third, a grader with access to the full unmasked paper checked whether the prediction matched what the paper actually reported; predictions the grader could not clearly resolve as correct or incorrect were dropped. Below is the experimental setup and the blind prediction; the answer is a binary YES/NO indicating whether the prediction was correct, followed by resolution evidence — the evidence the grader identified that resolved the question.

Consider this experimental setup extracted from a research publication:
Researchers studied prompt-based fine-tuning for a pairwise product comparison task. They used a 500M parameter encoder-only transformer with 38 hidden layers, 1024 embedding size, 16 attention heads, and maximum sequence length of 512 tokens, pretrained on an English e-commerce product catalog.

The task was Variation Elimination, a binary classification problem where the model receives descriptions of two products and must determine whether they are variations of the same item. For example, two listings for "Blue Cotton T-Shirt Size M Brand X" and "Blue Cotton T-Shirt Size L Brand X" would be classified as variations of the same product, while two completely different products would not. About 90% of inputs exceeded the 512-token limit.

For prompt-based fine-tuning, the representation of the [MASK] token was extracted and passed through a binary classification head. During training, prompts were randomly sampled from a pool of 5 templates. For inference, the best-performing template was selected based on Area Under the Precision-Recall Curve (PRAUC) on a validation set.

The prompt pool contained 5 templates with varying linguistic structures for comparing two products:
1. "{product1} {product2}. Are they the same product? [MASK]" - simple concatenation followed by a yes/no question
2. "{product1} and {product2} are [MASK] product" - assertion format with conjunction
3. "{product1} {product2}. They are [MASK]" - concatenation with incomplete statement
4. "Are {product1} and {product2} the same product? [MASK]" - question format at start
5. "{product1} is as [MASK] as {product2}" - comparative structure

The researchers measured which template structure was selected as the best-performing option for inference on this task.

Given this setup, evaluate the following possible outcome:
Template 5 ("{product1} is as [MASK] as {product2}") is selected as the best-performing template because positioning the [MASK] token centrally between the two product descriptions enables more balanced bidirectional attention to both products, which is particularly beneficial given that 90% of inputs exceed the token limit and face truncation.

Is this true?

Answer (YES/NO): NO